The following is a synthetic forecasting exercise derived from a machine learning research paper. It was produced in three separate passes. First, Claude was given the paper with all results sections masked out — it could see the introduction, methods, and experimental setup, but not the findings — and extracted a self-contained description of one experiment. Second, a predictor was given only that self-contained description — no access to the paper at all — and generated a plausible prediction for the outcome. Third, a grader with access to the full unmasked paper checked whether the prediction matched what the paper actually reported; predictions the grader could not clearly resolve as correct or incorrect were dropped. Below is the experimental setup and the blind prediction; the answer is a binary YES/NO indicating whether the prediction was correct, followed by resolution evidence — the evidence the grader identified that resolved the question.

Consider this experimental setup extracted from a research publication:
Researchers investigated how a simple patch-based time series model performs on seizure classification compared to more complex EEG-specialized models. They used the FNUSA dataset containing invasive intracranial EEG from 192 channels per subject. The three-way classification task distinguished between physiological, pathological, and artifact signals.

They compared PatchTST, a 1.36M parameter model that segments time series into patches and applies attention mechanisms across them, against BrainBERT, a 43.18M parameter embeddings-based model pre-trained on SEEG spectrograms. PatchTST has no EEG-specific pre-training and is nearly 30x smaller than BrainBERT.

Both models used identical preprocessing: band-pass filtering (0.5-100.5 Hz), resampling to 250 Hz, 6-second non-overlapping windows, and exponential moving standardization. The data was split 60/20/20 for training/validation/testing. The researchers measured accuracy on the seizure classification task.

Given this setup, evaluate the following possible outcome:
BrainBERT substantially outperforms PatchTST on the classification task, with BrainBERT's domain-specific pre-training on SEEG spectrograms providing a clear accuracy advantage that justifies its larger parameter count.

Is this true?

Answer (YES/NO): YES